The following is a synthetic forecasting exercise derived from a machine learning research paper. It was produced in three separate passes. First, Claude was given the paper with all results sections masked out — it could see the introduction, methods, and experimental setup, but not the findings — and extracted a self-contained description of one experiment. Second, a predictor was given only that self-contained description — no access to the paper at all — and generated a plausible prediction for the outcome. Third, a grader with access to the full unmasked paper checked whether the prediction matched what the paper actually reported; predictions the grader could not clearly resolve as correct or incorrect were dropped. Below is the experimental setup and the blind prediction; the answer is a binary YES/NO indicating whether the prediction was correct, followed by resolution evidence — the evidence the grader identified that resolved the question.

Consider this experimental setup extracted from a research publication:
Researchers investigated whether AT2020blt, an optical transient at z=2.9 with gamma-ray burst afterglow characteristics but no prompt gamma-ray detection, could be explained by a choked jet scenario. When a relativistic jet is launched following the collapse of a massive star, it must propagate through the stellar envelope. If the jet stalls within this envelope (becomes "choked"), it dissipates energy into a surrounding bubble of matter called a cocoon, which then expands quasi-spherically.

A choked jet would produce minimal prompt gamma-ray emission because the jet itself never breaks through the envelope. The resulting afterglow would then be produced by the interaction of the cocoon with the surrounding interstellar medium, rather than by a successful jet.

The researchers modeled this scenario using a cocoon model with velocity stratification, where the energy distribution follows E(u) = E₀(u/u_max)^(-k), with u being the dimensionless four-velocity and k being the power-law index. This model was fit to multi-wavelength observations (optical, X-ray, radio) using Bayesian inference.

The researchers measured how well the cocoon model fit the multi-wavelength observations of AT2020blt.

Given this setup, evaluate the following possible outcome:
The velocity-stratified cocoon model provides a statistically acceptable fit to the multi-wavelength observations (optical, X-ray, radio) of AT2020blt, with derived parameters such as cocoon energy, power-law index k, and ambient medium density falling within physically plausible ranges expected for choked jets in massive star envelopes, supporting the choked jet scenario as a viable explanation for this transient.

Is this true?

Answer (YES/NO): NO